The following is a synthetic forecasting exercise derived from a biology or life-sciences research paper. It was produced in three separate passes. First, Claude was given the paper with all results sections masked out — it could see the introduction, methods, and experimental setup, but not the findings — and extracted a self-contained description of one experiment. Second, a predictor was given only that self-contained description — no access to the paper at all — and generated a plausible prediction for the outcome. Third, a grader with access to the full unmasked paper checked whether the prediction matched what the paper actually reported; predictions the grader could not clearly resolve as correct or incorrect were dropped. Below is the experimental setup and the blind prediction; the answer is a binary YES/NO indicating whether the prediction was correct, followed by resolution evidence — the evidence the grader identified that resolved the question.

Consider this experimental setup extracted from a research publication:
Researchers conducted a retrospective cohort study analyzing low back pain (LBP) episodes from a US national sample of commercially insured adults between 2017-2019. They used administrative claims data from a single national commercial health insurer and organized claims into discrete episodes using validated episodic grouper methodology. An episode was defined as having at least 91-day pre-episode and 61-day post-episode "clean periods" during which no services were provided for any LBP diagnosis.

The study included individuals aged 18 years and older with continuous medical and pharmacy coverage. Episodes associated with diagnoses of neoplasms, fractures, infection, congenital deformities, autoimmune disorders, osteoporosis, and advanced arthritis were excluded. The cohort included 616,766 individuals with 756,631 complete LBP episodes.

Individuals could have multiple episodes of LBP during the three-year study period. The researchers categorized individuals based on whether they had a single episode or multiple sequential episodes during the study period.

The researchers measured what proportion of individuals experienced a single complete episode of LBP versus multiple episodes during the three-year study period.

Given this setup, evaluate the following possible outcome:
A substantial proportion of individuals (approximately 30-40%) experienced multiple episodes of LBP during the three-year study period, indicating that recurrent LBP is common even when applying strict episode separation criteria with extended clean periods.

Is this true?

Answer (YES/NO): NO